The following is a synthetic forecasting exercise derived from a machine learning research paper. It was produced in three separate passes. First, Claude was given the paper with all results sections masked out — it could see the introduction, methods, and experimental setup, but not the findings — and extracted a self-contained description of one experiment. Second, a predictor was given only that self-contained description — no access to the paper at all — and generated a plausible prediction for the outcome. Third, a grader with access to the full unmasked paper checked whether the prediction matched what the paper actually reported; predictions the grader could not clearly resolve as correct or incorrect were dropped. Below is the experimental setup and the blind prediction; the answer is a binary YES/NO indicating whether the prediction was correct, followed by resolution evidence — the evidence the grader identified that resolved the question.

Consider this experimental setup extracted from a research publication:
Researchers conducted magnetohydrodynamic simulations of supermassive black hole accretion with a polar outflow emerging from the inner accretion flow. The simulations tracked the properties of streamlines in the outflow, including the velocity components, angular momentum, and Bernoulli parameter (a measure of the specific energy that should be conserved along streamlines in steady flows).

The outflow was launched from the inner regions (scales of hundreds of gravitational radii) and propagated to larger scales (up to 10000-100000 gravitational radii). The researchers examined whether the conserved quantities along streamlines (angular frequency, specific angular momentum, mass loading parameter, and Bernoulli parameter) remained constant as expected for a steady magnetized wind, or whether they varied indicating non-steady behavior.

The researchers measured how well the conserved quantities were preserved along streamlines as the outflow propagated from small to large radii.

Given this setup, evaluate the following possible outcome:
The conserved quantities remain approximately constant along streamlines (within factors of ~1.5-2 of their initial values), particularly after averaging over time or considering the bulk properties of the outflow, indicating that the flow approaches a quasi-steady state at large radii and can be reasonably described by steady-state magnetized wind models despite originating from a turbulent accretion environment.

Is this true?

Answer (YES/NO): YES